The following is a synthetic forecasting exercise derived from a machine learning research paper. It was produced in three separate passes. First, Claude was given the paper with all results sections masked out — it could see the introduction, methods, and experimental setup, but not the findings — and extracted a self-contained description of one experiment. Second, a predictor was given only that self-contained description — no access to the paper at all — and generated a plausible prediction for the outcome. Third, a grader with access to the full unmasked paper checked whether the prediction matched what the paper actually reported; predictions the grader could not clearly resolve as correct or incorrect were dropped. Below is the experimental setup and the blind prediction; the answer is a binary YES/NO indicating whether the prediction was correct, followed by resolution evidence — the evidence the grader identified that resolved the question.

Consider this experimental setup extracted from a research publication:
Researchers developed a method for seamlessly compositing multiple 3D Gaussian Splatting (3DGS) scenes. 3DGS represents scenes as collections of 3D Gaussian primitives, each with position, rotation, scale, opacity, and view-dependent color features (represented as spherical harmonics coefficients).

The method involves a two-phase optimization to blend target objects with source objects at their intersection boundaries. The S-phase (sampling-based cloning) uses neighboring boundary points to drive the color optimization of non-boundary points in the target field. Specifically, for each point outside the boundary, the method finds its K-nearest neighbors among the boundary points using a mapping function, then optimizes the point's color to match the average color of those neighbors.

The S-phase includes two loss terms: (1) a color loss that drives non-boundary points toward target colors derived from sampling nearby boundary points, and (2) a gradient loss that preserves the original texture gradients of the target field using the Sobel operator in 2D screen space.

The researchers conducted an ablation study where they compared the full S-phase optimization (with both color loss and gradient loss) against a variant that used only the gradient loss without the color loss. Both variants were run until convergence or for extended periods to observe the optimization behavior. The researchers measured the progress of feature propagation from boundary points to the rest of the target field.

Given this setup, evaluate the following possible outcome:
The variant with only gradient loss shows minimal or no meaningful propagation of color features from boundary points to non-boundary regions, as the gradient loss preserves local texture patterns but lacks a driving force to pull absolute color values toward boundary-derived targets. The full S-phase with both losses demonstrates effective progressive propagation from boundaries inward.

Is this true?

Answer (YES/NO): YES